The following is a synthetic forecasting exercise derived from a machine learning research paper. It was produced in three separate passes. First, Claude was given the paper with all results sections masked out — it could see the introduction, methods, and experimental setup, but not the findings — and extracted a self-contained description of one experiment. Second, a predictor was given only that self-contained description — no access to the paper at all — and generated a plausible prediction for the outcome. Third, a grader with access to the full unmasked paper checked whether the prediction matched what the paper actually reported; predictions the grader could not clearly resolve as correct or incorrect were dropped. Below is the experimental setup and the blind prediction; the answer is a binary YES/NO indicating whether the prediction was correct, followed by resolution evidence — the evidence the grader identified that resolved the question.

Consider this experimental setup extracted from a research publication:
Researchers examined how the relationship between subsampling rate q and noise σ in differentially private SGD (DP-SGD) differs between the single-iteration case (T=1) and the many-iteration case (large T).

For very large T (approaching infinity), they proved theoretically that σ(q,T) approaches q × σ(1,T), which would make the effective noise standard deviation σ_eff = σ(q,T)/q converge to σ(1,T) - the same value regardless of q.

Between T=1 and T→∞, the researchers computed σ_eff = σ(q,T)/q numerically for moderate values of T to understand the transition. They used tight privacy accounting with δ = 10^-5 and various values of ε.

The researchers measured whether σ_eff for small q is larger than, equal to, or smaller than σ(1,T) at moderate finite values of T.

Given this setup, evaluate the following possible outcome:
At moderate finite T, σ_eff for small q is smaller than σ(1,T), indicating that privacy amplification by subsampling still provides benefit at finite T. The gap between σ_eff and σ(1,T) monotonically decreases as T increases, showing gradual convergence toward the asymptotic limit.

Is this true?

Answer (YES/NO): NO